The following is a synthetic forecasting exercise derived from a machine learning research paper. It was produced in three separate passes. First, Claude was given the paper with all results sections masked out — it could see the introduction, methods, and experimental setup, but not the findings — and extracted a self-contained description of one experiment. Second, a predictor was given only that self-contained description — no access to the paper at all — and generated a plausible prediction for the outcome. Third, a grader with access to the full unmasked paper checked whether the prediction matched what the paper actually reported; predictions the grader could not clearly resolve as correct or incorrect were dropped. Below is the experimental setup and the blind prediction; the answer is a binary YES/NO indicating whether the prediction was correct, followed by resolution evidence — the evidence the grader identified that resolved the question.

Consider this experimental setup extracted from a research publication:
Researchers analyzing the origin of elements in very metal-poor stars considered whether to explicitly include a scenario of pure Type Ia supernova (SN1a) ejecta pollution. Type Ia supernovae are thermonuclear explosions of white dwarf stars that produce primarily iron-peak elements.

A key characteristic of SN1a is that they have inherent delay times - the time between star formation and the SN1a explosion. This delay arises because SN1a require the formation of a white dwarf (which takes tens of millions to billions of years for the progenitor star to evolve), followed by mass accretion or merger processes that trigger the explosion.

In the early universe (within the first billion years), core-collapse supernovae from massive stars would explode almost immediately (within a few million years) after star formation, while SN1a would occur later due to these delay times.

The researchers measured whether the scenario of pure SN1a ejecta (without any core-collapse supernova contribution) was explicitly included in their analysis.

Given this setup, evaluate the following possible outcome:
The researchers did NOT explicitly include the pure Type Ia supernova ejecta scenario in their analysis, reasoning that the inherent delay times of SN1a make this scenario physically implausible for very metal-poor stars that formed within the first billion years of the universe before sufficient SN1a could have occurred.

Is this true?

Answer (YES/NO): YES